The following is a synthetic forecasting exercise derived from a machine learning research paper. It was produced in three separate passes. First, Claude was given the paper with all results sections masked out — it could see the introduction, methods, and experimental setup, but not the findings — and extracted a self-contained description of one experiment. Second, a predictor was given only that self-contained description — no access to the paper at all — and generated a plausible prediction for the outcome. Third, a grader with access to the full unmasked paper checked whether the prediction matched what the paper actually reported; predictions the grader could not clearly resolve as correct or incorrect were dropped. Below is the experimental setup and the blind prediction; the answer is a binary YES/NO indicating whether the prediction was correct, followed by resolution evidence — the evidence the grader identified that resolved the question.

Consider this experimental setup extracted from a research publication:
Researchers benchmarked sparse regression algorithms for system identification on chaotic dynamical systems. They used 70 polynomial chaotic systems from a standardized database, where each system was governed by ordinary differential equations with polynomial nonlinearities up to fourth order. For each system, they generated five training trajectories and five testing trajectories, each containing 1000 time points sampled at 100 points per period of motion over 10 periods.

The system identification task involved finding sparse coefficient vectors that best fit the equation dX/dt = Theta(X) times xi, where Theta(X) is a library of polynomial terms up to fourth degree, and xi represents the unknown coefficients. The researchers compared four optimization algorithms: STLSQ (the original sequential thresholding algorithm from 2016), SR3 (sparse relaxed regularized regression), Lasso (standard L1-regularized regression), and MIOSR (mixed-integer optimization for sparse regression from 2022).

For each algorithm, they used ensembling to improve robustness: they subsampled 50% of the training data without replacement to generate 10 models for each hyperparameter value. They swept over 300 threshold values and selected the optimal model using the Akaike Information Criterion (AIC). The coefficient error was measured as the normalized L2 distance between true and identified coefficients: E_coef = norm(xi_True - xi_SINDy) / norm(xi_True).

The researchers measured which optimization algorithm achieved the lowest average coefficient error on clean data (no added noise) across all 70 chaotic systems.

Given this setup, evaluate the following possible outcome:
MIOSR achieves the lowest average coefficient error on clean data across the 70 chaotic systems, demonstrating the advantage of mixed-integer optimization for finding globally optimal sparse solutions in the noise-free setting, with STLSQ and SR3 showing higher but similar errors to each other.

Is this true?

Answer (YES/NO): NO